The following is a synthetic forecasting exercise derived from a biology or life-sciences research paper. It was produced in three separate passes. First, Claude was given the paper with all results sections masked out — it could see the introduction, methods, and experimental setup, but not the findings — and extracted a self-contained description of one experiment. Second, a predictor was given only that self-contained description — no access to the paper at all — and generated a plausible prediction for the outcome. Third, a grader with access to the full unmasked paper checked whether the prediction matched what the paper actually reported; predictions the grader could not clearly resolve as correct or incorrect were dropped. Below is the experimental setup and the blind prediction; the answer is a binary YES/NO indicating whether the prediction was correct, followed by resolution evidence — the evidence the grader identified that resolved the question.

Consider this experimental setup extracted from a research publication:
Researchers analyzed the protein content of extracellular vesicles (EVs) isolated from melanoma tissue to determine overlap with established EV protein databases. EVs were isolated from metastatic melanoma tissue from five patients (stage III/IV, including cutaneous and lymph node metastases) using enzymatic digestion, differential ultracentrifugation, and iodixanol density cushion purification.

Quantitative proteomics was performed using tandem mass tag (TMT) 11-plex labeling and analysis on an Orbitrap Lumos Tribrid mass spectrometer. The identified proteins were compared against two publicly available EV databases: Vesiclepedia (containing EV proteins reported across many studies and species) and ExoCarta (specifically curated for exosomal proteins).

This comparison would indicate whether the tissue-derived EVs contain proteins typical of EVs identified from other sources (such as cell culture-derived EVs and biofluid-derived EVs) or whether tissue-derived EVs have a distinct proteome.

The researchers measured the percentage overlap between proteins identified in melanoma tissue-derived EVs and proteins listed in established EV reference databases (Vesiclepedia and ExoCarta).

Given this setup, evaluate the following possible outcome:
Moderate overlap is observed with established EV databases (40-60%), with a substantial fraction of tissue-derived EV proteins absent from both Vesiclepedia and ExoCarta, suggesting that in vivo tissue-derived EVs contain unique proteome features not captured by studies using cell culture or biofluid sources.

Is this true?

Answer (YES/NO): NO